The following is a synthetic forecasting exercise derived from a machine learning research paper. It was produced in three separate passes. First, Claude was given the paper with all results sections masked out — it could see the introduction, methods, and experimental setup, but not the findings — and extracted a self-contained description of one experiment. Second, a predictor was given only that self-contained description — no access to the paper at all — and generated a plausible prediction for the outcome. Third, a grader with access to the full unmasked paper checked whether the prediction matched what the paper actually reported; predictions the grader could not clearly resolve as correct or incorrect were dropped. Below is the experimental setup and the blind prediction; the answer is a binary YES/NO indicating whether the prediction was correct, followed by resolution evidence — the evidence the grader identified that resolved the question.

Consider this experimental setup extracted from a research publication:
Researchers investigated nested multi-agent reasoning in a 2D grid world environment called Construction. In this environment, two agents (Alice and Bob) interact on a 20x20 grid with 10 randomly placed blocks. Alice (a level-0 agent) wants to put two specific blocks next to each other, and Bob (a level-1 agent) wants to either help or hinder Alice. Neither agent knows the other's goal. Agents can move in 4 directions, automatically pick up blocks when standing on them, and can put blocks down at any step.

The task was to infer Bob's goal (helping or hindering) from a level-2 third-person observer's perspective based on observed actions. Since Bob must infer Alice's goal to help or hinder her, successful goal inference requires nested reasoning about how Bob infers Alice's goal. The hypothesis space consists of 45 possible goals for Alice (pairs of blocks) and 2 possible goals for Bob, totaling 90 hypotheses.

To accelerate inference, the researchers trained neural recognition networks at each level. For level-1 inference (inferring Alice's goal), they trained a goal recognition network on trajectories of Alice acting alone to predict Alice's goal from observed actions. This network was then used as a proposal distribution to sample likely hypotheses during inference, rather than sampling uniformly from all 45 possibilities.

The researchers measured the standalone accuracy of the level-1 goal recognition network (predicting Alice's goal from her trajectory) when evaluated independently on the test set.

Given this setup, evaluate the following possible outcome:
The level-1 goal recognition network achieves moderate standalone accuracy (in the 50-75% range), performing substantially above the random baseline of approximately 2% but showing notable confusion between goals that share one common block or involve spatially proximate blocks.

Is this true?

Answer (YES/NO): NO